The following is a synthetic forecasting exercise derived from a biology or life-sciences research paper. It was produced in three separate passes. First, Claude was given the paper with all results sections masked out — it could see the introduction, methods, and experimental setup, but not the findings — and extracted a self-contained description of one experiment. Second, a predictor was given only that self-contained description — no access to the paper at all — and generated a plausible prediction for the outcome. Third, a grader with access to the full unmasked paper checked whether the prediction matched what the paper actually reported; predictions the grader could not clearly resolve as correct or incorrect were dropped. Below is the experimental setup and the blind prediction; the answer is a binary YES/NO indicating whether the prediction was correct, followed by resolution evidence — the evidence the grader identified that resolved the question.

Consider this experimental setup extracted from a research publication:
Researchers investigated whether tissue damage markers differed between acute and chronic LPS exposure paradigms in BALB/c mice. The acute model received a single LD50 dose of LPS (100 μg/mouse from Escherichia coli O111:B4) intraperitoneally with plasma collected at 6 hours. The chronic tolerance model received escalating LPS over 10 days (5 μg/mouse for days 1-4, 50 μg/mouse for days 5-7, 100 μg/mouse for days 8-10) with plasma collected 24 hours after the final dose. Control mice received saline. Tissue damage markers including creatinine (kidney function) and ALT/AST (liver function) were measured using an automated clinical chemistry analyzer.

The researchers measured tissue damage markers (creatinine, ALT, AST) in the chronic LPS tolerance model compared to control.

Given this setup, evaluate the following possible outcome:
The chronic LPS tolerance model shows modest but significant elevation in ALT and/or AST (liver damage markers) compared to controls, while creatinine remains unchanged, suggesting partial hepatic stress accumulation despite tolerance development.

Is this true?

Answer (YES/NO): NO